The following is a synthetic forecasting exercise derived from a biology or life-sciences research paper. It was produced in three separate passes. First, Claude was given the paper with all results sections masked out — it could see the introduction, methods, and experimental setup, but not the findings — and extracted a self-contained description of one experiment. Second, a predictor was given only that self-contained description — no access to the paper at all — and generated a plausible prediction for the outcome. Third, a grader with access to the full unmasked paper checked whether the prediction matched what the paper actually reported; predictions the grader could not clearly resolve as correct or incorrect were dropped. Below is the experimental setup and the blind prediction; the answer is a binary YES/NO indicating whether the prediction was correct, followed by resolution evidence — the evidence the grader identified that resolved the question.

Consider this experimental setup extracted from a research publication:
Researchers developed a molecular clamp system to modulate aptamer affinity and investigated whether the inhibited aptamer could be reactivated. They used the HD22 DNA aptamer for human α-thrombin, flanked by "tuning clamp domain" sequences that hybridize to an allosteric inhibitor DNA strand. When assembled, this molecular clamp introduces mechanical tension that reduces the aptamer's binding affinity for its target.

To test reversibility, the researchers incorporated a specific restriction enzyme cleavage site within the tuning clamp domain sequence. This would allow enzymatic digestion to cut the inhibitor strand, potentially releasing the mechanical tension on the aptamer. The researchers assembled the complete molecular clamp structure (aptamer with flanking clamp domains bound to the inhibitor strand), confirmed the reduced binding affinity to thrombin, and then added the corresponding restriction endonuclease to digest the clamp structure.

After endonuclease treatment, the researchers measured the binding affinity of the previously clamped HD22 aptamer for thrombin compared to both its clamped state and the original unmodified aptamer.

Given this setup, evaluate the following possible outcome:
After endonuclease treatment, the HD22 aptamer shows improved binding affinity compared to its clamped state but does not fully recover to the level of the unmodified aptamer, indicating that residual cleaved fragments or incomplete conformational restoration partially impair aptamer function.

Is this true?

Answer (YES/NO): YES